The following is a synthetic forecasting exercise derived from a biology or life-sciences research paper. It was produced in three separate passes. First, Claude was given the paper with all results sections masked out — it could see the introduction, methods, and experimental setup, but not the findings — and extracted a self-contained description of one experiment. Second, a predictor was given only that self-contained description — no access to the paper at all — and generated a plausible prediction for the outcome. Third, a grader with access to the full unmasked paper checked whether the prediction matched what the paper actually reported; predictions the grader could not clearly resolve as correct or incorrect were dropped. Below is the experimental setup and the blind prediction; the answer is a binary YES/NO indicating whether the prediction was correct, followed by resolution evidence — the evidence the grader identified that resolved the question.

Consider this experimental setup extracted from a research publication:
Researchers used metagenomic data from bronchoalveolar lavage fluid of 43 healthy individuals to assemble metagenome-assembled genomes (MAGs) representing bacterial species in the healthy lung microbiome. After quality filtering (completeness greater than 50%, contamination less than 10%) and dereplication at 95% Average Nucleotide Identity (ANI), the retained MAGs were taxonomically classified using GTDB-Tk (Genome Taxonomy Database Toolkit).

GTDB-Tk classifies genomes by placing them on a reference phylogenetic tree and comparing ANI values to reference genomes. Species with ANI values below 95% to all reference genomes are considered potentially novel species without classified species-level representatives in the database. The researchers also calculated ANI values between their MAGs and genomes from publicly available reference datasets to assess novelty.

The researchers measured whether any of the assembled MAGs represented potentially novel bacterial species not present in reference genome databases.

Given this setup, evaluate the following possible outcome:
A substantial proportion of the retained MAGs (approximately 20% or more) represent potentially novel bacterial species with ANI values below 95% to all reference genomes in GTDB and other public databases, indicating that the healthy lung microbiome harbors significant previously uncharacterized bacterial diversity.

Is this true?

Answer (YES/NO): NO